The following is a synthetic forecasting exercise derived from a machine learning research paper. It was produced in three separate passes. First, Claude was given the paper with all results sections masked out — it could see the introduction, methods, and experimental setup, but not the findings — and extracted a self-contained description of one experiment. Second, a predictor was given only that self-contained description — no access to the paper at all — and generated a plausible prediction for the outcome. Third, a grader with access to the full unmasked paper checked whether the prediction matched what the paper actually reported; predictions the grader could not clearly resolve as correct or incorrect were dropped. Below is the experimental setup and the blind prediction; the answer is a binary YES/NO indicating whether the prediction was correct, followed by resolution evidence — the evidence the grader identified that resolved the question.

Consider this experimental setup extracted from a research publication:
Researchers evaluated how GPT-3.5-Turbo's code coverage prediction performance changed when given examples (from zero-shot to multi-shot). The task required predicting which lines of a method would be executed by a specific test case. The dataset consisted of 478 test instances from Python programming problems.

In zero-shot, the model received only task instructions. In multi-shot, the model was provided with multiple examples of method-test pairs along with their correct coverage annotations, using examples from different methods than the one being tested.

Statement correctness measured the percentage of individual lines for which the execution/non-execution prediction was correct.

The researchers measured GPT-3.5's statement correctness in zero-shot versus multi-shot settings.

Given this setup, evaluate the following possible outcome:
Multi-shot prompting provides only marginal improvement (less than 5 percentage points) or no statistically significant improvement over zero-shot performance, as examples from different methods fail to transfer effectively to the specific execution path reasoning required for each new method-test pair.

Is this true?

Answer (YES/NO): NO